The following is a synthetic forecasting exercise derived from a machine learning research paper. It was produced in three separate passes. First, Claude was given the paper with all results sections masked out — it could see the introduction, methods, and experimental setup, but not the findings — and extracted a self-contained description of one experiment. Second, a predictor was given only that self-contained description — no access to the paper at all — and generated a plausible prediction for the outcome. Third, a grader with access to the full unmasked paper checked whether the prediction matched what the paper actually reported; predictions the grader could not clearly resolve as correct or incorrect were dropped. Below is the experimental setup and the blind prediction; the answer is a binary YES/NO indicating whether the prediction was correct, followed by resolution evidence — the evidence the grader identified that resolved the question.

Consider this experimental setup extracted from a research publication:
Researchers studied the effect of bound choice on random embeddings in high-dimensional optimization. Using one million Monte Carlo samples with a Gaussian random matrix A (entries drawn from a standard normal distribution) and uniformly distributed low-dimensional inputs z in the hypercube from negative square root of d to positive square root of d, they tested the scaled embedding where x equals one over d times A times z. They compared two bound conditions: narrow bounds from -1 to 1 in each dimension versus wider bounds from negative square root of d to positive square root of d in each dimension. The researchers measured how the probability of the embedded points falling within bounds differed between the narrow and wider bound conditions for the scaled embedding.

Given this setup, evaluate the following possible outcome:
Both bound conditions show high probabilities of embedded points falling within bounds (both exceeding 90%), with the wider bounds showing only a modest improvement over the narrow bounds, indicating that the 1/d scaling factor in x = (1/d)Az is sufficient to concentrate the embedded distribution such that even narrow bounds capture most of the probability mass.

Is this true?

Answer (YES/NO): NO